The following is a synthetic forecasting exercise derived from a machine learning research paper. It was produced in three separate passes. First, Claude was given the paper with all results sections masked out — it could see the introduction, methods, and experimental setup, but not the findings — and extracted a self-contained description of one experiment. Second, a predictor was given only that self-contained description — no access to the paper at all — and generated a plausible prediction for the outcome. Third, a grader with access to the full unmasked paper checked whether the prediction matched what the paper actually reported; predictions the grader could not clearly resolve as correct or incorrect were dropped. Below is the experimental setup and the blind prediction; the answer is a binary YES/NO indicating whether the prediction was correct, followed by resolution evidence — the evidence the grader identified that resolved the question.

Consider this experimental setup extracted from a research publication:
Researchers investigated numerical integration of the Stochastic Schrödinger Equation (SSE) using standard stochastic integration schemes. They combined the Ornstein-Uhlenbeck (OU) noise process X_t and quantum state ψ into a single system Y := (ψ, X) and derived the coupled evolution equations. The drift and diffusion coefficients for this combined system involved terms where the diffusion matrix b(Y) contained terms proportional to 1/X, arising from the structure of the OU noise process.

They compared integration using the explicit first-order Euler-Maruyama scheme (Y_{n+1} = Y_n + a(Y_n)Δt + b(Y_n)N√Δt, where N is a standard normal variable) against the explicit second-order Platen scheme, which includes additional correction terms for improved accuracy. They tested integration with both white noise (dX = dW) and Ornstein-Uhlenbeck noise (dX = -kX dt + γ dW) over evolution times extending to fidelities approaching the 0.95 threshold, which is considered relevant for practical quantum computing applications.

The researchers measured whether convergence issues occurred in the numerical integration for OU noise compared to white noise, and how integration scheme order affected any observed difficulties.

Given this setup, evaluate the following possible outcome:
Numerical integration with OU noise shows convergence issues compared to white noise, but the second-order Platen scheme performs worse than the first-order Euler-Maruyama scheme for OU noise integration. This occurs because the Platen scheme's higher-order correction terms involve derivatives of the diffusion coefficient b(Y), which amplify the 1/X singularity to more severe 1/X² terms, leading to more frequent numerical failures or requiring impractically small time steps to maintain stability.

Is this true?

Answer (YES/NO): NO